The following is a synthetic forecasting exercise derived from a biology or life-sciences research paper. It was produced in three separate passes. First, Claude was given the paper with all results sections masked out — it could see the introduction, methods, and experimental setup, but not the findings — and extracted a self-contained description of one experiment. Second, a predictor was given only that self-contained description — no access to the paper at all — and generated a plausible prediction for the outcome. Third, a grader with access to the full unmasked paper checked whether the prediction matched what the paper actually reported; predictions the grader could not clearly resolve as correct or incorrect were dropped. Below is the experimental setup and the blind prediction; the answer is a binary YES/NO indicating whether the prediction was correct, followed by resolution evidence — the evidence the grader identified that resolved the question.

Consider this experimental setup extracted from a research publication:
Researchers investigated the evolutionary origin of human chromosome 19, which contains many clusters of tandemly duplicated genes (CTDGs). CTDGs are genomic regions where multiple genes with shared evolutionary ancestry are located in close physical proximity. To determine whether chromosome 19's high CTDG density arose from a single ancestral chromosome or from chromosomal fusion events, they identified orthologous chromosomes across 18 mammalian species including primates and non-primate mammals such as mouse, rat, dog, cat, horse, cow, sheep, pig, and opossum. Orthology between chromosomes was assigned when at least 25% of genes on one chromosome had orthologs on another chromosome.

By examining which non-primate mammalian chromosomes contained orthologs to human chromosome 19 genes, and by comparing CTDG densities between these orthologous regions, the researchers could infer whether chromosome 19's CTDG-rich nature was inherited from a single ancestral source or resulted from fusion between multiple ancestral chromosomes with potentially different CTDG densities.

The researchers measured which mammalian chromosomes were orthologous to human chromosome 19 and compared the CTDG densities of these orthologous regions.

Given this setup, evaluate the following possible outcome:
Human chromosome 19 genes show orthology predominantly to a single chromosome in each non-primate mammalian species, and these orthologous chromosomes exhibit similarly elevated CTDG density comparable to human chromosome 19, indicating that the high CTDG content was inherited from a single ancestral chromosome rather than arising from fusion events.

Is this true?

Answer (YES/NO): NO